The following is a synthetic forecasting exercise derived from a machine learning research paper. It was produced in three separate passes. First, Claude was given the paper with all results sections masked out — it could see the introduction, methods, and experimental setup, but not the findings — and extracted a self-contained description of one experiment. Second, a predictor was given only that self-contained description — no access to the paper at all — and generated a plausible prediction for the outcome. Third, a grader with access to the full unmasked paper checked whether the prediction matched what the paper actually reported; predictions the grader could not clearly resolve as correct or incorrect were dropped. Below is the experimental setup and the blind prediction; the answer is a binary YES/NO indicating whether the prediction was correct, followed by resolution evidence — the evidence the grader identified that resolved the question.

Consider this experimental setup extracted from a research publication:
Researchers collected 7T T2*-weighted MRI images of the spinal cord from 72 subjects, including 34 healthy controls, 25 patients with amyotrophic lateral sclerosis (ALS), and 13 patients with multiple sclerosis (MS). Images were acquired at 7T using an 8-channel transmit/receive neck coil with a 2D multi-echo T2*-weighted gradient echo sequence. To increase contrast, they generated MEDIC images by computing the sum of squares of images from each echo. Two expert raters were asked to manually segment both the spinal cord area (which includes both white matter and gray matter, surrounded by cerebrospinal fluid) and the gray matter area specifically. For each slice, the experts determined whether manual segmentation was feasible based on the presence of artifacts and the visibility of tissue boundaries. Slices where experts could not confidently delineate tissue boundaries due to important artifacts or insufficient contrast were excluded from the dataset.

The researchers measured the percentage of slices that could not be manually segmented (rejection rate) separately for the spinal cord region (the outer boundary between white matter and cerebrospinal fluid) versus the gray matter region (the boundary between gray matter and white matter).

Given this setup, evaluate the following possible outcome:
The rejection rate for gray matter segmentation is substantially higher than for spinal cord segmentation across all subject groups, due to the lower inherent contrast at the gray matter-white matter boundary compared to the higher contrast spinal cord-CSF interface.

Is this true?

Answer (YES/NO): YES